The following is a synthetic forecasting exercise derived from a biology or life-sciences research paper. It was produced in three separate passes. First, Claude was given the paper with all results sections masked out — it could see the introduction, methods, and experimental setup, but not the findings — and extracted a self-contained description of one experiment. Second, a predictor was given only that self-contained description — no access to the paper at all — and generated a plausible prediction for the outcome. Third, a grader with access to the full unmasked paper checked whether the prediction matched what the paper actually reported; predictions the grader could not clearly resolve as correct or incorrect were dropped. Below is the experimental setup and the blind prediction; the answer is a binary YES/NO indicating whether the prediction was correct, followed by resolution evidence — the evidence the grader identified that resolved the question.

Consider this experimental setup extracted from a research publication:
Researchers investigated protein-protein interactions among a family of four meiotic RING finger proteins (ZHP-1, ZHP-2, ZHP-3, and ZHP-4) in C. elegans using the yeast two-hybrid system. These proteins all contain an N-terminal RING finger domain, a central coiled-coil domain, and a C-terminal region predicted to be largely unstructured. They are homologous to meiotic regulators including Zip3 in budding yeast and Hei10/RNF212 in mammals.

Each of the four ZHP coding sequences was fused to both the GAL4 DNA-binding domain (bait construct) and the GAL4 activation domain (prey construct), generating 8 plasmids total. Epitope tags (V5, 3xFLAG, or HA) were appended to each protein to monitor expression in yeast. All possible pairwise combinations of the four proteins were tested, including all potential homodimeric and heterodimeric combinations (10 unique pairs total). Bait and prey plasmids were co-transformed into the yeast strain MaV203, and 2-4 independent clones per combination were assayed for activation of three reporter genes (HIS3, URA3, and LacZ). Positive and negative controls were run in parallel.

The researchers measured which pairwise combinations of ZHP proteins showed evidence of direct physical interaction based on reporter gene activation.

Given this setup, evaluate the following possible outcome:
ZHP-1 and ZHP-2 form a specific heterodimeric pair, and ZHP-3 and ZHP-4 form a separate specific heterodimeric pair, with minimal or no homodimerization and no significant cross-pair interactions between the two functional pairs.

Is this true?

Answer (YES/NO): YES